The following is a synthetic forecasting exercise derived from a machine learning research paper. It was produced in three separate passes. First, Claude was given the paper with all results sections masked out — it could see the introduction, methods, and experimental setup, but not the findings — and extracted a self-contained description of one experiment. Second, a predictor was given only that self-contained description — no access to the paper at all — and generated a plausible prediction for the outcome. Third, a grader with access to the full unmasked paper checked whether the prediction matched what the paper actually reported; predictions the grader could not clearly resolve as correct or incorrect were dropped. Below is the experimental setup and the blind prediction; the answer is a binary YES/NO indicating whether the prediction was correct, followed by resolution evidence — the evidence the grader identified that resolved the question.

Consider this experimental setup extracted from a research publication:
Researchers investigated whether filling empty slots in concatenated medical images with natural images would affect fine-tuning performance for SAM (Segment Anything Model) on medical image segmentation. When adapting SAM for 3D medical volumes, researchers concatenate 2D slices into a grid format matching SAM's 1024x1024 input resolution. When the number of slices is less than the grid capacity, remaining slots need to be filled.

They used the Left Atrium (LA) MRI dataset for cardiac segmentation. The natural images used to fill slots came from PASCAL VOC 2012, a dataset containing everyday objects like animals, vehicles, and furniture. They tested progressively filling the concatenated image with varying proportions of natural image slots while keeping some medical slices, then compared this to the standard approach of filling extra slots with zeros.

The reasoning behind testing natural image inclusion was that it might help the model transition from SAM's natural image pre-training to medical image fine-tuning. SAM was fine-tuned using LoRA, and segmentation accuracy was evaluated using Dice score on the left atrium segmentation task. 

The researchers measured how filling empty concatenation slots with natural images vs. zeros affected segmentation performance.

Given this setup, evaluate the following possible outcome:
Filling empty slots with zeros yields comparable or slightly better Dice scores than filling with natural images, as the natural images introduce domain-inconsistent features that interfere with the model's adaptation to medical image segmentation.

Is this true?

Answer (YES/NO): YES